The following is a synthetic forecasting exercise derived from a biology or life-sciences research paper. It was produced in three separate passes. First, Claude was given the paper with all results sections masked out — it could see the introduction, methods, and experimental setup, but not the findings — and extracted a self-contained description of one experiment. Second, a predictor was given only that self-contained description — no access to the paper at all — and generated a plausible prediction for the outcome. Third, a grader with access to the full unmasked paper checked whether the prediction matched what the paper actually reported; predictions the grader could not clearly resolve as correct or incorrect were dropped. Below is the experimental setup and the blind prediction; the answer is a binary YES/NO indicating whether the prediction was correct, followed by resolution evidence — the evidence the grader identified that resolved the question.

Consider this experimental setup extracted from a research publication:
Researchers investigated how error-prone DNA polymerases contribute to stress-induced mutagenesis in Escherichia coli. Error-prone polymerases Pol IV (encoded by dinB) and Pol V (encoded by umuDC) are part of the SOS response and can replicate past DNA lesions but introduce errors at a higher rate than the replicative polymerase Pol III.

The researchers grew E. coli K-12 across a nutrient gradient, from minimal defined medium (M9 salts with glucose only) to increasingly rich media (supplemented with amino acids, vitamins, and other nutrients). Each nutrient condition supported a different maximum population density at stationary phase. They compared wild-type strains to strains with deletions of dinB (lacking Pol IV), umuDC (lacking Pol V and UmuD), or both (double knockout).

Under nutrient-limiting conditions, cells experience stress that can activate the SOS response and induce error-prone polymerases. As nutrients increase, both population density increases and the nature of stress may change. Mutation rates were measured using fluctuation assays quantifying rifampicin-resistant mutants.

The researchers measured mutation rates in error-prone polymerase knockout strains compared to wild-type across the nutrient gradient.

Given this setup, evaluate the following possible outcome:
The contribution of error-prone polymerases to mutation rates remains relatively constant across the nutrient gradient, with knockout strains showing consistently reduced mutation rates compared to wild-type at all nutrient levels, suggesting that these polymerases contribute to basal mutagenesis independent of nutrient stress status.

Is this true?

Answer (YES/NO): NO